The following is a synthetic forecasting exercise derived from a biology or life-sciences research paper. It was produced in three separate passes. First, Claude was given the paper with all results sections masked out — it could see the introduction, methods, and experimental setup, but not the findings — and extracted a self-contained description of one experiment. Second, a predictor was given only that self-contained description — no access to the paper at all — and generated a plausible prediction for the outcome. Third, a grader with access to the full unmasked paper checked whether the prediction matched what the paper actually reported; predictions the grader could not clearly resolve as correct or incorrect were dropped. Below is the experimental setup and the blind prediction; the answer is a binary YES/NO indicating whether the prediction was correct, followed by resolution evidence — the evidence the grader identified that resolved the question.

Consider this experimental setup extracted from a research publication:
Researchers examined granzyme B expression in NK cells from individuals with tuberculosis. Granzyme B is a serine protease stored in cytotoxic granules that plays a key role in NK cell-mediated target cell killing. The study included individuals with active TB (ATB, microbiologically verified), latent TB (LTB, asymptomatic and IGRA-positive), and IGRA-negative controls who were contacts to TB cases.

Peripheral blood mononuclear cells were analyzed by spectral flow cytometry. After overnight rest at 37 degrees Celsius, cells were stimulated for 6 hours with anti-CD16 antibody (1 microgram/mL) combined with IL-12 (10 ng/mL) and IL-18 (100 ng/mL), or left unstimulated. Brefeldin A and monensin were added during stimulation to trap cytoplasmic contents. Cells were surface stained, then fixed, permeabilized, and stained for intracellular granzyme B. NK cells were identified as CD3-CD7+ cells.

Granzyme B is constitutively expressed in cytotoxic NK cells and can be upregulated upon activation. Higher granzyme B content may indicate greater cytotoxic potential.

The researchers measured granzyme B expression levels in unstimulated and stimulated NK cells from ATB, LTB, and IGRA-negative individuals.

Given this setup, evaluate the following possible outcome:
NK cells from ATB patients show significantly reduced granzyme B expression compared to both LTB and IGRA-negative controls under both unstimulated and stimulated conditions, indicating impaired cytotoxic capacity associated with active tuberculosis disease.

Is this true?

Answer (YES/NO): NO